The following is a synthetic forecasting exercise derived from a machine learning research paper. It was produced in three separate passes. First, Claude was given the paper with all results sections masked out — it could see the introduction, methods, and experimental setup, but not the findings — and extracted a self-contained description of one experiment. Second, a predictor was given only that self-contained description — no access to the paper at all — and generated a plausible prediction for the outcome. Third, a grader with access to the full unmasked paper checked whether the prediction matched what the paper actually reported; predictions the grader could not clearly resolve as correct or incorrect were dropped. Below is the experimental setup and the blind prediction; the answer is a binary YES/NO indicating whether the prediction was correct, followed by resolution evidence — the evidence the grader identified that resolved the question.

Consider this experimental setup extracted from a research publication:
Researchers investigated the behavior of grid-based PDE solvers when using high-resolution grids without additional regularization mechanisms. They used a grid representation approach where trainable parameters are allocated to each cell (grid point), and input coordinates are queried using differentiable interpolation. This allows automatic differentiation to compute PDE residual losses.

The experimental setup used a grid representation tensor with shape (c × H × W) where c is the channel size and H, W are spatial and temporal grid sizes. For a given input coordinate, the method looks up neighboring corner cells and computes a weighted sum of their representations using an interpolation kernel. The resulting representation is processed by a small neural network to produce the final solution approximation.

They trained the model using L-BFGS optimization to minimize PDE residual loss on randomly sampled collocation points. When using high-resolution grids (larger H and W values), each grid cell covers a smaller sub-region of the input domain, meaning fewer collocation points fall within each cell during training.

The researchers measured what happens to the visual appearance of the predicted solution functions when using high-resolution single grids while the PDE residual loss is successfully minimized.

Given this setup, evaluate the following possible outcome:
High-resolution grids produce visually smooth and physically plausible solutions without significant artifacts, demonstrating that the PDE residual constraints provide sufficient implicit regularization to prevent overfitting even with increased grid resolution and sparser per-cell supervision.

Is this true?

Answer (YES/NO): NO